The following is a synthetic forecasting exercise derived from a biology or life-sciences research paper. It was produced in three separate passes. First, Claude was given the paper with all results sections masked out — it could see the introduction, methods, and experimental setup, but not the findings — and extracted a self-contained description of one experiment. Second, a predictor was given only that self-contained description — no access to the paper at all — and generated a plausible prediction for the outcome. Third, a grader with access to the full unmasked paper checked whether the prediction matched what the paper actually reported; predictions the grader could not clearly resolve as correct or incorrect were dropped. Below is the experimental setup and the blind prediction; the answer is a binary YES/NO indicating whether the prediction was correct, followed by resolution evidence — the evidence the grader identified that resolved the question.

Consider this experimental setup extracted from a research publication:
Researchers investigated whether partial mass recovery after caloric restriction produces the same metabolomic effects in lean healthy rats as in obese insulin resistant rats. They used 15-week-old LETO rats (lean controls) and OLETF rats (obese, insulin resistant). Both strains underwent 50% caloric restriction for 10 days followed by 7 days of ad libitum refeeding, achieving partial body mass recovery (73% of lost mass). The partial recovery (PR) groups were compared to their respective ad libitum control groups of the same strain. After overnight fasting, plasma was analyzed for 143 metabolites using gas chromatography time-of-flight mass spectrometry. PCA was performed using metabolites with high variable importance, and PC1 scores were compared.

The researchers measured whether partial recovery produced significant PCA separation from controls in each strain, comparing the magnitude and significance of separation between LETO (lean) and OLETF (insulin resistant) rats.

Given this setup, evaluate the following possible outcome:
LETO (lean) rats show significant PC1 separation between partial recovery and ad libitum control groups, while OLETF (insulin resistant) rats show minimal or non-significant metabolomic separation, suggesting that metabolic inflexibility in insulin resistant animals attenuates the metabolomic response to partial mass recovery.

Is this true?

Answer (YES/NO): NO